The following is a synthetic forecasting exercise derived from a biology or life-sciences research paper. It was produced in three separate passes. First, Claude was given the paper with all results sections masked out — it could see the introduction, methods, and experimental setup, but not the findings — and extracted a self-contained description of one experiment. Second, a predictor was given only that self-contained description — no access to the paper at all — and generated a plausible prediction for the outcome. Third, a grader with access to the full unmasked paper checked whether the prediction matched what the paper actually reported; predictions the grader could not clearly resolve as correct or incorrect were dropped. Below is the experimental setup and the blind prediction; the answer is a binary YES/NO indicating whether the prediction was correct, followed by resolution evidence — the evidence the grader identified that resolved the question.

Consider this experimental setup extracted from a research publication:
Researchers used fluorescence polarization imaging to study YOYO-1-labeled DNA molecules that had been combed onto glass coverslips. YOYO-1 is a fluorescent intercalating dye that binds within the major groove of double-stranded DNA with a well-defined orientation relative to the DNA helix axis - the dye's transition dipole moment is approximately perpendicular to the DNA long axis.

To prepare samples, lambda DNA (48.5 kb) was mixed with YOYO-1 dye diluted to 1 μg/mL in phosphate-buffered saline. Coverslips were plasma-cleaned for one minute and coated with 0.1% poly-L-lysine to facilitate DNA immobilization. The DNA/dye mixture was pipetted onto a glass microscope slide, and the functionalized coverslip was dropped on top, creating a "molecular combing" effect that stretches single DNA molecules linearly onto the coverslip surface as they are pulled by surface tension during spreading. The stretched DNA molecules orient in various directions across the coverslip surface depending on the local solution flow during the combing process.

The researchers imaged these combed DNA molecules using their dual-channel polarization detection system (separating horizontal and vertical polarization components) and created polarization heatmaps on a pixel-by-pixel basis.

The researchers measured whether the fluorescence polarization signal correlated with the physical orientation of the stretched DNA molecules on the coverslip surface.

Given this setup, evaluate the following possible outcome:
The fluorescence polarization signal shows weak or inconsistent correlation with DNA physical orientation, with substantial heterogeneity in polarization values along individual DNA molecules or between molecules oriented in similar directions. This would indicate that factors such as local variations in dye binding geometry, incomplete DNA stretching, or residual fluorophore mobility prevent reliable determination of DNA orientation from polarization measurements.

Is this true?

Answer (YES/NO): NO